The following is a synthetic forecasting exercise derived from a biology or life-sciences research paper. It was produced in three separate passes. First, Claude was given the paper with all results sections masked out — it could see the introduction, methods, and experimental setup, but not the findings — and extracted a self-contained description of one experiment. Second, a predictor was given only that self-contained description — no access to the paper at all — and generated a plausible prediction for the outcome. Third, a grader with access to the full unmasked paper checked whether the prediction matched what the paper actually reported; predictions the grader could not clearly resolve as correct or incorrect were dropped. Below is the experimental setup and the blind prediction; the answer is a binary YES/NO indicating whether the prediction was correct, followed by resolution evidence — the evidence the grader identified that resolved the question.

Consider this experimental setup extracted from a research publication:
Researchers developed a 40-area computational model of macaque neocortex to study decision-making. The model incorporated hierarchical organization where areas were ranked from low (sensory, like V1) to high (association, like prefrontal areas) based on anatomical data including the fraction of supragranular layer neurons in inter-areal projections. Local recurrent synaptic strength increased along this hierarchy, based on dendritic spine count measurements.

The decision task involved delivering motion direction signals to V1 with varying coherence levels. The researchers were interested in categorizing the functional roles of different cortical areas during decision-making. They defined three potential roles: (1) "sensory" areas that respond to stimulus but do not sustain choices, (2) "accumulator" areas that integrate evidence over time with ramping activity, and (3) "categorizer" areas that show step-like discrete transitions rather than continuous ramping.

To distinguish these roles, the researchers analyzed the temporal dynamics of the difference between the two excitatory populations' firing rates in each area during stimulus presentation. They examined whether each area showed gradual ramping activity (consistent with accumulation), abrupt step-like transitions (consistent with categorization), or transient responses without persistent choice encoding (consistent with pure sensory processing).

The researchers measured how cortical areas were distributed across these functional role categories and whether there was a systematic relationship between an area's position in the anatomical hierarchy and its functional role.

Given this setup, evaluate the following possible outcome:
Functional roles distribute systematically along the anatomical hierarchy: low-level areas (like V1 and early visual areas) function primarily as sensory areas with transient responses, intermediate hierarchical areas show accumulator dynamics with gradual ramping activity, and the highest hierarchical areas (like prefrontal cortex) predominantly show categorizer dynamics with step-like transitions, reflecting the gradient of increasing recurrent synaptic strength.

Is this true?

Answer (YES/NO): NO